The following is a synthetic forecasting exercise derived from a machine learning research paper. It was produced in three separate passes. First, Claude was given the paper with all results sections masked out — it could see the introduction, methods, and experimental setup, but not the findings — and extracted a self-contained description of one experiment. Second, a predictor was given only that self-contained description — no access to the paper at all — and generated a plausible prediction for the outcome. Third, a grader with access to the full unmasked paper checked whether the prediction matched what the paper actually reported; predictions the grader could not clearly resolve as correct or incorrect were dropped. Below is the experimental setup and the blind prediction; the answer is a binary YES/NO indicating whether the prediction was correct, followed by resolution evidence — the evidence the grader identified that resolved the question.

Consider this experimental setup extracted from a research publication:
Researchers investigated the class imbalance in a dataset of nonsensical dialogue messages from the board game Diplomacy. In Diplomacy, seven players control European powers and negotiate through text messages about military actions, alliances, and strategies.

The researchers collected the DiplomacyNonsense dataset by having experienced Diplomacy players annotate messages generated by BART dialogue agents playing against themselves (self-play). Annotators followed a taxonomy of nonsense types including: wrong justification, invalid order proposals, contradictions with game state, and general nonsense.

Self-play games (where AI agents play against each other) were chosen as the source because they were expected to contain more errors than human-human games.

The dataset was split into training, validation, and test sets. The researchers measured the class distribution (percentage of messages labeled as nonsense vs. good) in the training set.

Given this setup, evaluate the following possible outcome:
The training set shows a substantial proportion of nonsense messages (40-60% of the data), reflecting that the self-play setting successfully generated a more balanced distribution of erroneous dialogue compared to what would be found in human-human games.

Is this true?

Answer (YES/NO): NO